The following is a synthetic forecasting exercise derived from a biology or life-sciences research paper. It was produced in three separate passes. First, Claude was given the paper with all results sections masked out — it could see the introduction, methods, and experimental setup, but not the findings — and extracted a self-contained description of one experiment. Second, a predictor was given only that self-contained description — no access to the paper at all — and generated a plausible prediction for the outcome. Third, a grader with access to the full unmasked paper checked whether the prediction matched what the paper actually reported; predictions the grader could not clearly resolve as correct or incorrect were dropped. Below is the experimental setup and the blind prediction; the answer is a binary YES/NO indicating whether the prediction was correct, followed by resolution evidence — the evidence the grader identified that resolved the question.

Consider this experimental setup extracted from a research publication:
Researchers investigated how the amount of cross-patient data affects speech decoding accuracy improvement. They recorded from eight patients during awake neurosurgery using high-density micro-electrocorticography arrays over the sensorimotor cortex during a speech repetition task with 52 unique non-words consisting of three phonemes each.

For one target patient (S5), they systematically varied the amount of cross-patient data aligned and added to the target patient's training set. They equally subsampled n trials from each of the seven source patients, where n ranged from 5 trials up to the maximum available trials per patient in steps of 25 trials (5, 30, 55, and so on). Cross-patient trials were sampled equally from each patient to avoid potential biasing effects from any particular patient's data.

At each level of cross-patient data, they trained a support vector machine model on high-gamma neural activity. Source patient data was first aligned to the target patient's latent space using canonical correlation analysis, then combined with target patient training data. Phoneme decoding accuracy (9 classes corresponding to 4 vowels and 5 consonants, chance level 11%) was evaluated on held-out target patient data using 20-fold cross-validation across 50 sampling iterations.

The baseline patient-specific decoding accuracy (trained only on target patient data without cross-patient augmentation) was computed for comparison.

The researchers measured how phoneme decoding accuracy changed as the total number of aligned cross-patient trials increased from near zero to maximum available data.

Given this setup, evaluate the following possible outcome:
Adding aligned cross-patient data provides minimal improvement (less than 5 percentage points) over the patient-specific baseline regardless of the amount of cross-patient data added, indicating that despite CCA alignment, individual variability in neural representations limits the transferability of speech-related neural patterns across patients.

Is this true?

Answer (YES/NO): NO